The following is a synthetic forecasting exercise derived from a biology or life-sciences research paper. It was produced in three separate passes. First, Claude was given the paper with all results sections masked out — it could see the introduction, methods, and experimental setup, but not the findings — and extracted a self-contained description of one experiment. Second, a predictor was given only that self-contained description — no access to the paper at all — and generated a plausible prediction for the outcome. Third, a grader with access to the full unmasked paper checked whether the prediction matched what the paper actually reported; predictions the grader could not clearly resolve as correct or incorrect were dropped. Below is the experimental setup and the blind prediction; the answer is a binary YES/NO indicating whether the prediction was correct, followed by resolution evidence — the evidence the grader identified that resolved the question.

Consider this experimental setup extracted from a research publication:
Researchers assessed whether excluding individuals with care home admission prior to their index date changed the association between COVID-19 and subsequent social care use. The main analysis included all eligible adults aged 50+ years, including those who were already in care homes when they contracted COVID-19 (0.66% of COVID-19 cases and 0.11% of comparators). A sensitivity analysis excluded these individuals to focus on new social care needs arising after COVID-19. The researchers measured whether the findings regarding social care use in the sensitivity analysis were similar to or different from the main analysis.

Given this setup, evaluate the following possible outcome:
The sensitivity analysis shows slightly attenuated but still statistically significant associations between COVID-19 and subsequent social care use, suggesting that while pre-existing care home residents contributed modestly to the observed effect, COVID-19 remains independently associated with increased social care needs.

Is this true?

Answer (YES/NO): YES